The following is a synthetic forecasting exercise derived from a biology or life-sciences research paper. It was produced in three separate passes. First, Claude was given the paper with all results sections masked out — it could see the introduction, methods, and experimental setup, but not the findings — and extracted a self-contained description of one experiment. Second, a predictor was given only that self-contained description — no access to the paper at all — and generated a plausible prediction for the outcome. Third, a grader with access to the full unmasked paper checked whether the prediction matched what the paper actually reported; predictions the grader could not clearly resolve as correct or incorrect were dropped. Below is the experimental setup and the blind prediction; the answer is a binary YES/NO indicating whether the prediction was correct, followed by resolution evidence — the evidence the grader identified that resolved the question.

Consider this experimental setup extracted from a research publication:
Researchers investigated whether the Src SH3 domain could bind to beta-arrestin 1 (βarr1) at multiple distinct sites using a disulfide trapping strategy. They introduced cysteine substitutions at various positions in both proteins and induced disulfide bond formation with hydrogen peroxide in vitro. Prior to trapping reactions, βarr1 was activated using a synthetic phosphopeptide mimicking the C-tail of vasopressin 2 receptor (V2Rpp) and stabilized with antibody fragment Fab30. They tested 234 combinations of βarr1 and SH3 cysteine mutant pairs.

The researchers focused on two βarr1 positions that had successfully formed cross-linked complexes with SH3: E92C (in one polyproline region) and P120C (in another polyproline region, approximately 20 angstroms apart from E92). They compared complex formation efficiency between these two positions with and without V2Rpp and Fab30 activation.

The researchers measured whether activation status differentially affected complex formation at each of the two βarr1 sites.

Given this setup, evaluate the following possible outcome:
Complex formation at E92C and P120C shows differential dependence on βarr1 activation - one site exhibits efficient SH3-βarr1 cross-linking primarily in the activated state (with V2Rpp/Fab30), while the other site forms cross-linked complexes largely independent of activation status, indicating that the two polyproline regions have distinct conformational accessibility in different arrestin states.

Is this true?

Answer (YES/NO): YES